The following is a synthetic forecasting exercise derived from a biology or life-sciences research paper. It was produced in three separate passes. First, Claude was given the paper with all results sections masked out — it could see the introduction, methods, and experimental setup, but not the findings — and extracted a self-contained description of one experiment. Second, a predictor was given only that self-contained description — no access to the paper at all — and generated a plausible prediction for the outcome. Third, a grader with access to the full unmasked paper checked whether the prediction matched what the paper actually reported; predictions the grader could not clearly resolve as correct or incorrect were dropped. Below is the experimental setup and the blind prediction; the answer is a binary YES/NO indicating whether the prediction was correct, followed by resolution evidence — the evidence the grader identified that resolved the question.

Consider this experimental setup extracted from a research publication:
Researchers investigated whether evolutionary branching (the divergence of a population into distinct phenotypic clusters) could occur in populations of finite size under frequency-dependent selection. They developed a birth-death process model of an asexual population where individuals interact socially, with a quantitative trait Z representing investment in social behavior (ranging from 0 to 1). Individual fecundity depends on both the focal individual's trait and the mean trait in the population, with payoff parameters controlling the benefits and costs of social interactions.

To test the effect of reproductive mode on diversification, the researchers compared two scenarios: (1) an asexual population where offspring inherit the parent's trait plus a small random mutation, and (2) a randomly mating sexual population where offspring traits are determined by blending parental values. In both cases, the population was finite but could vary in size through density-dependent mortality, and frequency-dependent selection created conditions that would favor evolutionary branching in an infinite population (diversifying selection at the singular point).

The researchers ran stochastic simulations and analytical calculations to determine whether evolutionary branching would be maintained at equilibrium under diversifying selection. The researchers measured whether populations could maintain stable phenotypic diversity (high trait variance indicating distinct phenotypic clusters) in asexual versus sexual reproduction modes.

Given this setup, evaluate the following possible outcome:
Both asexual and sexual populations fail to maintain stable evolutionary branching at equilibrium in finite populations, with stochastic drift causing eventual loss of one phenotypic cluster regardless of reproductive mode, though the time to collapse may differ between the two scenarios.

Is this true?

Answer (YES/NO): NO